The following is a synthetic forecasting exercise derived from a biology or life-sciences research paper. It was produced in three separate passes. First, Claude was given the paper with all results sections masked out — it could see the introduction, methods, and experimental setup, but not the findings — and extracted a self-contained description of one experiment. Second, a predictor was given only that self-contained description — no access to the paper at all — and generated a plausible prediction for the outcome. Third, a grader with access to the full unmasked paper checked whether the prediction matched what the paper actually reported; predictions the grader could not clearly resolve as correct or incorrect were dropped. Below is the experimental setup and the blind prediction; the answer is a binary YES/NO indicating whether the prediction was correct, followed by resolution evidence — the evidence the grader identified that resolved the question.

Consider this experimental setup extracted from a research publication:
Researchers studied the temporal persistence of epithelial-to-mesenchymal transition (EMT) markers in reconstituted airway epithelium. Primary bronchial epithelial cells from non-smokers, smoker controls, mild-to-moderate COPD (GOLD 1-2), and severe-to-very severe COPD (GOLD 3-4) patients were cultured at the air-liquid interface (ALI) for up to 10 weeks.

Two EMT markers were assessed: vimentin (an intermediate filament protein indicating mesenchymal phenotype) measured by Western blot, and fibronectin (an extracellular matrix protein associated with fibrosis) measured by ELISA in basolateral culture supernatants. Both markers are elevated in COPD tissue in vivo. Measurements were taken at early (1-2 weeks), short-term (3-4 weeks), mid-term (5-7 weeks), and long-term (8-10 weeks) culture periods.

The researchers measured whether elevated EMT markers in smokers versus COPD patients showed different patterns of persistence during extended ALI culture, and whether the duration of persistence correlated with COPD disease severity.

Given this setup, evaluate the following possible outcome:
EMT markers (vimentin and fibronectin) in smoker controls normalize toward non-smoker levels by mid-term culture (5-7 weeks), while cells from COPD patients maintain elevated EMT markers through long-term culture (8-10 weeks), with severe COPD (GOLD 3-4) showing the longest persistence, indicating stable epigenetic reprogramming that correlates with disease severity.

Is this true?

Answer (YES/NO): NO